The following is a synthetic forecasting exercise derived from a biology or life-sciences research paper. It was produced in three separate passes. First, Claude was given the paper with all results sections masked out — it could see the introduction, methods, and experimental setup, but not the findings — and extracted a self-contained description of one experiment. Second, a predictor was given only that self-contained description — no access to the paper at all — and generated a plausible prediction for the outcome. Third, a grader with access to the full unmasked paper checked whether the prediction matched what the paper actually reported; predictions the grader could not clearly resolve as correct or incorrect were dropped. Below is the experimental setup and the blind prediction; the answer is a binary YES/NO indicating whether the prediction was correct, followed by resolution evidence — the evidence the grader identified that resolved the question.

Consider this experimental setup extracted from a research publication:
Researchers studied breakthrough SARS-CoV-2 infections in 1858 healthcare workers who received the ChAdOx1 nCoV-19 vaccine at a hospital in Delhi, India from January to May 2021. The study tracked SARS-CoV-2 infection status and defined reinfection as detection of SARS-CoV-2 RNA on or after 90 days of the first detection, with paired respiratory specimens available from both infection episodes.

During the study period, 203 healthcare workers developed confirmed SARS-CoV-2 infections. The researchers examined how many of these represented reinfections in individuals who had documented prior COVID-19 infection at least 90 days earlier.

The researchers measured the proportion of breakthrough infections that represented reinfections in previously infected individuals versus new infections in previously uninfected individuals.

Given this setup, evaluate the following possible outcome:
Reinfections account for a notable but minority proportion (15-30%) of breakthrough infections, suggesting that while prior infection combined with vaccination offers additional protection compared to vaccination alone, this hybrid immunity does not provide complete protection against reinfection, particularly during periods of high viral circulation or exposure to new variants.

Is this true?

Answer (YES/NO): NO